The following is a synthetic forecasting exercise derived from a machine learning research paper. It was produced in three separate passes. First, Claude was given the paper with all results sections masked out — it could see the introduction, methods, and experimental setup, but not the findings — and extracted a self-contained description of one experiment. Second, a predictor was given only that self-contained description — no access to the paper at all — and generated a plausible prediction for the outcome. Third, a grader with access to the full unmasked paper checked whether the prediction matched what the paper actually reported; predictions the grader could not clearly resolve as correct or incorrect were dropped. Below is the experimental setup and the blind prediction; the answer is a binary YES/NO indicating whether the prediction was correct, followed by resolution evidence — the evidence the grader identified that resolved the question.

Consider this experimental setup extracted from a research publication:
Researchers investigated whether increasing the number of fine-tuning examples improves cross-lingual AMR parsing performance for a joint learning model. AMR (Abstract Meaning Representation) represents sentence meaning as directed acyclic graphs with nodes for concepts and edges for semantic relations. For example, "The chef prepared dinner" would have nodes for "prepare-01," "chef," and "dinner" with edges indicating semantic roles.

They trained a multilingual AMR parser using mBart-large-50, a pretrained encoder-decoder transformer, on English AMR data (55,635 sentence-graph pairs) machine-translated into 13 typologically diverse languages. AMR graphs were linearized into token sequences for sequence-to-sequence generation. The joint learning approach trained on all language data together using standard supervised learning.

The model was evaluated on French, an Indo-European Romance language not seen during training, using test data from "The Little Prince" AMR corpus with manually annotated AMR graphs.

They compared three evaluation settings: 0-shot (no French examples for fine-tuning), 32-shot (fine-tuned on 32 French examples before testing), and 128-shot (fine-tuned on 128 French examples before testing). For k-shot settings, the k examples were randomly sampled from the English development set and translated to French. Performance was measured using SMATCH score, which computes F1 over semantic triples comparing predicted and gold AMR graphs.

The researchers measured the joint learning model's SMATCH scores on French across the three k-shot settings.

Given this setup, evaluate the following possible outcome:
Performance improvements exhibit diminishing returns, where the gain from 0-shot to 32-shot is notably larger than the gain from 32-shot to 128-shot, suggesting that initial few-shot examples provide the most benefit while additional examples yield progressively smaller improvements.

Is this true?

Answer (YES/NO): NO